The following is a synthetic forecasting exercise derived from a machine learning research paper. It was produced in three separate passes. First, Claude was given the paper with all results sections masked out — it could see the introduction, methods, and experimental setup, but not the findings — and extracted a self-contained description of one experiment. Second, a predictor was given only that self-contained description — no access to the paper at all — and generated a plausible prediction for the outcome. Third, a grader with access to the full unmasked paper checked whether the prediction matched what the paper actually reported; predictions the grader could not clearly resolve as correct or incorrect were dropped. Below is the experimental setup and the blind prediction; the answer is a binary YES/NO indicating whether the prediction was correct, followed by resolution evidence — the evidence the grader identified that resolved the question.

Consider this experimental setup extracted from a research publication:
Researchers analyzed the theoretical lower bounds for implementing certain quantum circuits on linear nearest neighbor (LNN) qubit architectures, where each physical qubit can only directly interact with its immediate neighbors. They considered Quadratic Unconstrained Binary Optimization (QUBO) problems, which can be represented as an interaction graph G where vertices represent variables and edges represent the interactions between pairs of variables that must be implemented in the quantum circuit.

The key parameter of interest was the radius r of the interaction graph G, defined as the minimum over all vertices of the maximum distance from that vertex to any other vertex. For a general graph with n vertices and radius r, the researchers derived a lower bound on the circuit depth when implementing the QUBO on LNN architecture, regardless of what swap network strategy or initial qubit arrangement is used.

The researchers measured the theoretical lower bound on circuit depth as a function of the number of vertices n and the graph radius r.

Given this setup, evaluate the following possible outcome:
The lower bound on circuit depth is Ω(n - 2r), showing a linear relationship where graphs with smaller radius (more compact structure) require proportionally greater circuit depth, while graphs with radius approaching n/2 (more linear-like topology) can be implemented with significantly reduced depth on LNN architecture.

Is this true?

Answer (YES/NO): NO